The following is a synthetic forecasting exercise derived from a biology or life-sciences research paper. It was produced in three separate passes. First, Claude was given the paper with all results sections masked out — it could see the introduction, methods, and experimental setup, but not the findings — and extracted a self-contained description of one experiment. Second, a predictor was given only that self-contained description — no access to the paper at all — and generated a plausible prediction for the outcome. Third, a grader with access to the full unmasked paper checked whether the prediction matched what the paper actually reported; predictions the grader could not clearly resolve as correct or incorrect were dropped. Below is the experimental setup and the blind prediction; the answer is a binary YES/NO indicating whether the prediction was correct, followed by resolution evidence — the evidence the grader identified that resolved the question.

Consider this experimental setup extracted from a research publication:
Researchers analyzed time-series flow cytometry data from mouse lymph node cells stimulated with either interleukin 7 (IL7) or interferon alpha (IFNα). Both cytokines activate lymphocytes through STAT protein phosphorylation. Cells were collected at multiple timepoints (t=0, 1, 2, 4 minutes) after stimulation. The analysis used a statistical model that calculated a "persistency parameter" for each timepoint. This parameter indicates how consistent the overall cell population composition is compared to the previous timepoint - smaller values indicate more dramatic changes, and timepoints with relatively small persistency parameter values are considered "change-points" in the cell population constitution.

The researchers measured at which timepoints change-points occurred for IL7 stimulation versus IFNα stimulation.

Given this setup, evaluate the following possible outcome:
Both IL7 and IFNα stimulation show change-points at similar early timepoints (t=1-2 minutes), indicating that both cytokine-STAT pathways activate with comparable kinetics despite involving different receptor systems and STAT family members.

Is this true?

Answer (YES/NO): NO